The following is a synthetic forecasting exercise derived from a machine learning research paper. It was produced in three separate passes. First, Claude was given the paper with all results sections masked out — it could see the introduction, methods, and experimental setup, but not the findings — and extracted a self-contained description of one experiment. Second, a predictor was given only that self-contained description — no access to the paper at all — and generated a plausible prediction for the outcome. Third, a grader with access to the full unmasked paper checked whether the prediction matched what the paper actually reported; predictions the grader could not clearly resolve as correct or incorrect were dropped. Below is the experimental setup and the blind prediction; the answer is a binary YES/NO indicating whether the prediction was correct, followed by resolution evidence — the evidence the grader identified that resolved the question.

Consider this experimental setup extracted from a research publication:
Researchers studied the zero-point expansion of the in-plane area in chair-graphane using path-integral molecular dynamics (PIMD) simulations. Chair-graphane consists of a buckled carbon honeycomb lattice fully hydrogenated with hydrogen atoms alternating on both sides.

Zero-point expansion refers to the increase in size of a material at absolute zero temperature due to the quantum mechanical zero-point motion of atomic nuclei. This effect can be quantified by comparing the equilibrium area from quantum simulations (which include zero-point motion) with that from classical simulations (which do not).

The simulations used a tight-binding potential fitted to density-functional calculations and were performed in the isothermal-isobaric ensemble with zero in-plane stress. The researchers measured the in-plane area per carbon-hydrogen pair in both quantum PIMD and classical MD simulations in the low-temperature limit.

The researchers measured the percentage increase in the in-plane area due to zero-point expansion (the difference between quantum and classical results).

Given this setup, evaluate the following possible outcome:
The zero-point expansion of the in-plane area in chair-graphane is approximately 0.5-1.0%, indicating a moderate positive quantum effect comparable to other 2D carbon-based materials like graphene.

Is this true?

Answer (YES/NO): YES